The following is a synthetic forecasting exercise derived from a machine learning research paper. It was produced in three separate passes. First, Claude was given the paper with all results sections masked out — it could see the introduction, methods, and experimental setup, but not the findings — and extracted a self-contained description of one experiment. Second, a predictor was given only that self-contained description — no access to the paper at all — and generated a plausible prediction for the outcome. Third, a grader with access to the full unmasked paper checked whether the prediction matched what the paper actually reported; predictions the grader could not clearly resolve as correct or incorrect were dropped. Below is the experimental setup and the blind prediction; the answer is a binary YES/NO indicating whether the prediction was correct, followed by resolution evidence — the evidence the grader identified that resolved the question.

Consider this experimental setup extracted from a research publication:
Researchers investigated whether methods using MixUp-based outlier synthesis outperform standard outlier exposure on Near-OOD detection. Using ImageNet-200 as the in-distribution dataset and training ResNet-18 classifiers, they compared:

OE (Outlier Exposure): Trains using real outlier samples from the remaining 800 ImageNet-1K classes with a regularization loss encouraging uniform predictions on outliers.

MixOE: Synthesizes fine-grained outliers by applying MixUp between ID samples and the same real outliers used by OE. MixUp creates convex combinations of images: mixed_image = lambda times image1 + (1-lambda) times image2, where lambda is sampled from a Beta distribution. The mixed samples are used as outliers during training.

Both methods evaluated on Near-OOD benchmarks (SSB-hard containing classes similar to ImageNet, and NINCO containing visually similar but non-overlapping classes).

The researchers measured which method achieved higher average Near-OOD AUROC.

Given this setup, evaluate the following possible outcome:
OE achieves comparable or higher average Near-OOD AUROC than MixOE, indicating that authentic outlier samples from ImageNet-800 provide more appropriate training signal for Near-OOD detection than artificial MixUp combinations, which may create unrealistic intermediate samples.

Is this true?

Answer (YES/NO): YES